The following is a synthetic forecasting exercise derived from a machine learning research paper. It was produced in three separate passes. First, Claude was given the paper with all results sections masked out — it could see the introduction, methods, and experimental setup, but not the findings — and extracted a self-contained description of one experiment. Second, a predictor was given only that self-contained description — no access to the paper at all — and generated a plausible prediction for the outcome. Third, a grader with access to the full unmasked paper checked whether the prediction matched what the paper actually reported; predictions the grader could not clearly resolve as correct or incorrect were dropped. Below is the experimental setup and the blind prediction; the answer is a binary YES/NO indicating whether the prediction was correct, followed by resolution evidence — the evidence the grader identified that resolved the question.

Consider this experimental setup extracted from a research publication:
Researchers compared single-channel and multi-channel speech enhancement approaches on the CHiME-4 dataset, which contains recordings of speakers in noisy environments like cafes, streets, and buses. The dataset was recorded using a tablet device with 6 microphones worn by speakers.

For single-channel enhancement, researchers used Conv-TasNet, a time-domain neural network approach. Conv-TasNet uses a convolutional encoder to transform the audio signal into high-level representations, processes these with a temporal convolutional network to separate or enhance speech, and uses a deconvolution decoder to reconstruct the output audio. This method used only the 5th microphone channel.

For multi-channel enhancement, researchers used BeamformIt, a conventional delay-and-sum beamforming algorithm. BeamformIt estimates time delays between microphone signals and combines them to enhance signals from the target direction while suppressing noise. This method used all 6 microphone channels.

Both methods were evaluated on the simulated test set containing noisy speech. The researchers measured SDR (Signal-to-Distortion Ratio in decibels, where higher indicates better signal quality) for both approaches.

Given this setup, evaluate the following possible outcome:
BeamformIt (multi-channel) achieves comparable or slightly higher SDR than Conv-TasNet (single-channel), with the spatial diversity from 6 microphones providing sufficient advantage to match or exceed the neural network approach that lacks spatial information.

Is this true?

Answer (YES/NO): NO